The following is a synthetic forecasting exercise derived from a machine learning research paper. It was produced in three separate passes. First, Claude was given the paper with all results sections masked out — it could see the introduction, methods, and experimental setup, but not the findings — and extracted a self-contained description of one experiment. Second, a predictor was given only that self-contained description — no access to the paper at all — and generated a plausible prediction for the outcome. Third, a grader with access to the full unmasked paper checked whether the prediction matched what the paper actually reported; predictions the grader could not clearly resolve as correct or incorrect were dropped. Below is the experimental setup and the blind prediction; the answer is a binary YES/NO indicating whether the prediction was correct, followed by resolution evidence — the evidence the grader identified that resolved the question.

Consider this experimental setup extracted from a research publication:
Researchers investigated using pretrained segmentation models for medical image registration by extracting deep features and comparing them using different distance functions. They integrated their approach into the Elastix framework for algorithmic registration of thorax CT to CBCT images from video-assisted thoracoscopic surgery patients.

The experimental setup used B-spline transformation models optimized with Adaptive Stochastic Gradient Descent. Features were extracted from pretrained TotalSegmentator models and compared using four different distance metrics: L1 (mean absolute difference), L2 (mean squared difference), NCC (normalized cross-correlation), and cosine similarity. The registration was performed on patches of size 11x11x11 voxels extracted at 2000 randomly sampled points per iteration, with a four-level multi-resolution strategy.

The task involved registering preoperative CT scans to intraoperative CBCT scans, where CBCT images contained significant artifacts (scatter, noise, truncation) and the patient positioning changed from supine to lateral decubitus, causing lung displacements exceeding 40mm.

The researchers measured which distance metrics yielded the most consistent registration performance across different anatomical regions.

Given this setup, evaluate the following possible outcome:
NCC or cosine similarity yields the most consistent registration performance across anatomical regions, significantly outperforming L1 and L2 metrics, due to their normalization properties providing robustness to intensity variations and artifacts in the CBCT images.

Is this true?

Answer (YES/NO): NO